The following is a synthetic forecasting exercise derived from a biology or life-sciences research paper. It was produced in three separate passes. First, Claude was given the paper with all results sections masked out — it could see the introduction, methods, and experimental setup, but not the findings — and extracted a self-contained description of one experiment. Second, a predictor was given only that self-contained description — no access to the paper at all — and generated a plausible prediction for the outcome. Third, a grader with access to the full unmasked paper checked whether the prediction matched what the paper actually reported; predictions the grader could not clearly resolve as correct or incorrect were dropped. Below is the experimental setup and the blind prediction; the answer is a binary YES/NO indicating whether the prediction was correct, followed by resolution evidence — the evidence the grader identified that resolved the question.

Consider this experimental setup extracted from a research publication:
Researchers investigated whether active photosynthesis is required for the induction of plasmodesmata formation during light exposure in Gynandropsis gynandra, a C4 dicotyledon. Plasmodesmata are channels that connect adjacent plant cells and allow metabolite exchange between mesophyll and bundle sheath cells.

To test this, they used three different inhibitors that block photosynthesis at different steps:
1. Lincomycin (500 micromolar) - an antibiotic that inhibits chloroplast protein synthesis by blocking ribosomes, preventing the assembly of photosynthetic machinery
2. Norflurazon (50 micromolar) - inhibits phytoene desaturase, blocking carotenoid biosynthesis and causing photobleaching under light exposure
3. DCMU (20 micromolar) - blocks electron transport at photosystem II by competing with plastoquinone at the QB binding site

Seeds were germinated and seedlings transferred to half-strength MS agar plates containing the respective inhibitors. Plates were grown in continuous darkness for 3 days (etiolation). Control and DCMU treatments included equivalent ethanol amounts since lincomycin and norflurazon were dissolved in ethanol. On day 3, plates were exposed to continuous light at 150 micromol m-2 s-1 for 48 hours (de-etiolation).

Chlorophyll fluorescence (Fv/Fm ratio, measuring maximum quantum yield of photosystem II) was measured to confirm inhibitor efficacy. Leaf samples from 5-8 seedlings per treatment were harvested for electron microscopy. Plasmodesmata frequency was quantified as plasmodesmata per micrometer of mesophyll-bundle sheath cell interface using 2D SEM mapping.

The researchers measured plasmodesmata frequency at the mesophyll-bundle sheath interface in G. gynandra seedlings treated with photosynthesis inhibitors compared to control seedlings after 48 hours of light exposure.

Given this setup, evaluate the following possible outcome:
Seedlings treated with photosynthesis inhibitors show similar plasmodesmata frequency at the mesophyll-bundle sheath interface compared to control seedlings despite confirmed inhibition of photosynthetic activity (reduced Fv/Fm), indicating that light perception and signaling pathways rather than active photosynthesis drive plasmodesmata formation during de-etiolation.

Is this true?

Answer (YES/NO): NO